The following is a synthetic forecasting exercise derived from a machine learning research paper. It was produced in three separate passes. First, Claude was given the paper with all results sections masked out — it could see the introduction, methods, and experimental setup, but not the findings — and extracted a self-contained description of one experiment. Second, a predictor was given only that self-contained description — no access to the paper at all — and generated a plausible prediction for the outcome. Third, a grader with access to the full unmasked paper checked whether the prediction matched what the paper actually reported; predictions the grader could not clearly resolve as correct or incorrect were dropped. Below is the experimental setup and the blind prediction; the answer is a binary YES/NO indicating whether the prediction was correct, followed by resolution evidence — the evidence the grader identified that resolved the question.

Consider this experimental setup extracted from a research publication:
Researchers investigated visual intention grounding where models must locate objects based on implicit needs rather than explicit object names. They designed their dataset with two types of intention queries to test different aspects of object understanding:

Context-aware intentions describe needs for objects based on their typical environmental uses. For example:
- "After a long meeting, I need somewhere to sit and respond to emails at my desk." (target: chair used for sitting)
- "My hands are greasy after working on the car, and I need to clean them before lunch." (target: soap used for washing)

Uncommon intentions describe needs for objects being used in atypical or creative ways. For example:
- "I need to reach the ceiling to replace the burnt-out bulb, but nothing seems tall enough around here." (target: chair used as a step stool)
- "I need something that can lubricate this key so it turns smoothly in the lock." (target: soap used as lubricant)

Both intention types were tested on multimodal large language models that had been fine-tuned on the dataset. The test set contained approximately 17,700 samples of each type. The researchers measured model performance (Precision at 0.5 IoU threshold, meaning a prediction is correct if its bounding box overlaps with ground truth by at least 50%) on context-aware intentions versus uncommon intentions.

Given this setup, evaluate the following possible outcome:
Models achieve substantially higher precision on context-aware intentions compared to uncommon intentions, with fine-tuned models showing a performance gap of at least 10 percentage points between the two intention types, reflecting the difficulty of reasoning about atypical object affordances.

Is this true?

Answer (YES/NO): NO